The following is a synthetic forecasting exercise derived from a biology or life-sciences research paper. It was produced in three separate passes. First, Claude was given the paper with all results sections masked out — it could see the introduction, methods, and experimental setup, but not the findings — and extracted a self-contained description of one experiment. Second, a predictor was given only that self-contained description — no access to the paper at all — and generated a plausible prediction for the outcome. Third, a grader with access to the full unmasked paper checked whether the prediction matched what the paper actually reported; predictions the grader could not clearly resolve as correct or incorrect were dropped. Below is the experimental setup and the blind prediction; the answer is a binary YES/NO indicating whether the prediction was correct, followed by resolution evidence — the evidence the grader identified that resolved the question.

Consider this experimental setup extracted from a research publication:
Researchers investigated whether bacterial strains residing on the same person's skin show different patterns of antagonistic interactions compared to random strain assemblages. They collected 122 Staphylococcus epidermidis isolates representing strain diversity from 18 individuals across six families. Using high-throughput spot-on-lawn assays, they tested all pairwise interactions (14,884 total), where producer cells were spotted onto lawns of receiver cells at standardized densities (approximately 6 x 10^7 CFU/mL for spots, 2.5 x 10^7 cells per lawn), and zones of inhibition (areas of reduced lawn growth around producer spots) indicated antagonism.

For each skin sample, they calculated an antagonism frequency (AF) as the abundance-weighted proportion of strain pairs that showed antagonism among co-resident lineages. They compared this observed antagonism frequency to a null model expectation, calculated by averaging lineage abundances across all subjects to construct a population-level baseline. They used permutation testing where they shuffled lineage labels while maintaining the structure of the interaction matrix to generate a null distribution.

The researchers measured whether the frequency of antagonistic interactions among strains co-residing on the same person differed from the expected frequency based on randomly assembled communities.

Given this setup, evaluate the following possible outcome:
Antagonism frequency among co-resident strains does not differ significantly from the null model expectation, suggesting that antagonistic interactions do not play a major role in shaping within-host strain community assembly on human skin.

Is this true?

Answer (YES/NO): NO